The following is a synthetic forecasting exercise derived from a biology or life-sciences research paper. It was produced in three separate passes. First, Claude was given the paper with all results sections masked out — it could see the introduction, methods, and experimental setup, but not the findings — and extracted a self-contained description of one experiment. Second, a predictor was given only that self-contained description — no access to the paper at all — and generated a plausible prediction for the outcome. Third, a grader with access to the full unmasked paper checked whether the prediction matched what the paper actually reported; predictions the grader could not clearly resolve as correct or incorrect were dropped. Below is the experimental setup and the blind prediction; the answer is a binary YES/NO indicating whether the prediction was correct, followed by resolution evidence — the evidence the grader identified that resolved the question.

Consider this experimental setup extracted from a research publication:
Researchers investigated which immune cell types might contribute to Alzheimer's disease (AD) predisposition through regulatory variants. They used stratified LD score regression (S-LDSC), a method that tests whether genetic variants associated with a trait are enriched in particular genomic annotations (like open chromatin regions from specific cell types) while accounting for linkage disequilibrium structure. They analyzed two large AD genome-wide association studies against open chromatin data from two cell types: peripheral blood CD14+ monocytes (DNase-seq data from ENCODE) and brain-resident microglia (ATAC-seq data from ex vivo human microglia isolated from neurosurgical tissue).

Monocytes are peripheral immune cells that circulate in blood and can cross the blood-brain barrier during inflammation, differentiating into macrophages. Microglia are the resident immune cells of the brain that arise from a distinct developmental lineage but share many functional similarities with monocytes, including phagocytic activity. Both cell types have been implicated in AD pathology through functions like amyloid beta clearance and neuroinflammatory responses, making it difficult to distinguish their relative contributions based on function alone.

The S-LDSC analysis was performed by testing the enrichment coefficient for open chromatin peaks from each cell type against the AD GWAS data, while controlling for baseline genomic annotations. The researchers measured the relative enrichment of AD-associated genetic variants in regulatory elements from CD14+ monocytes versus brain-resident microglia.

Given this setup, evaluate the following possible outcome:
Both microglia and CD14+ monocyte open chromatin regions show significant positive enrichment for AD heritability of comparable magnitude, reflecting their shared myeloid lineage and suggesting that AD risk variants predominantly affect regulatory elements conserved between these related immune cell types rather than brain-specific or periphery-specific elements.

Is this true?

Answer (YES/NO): NO